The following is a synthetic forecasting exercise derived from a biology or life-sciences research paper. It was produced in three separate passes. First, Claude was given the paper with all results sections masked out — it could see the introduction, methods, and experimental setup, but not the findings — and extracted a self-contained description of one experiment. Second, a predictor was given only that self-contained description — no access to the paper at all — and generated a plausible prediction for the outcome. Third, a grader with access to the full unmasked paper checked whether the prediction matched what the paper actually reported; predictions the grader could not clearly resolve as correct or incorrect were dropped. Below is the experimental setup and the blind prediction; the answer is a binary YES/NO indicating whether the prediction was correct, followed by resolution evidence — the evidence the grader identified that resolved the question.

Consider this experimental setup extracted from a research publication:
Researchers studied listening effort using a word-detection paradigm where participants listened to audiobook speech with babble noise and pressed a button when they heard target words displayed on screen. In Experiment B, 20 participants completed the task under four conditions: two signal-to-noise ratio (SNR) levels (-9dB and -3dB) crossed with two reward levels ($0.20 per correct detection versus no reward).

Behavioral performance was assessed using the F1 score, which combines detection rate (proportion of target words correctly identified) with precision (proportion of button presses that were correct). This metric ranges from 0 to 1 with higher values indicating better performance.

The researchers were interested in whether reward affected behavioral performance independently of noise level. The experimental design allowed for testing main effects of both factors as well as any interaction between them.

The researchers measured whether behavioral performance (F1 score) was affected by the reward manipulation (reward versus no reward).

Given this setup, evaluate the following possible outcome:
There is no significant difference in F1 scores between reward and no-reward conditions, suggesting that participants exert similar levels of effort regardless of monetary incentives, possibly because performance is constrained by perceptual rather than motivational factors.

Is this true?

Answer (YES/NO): NO